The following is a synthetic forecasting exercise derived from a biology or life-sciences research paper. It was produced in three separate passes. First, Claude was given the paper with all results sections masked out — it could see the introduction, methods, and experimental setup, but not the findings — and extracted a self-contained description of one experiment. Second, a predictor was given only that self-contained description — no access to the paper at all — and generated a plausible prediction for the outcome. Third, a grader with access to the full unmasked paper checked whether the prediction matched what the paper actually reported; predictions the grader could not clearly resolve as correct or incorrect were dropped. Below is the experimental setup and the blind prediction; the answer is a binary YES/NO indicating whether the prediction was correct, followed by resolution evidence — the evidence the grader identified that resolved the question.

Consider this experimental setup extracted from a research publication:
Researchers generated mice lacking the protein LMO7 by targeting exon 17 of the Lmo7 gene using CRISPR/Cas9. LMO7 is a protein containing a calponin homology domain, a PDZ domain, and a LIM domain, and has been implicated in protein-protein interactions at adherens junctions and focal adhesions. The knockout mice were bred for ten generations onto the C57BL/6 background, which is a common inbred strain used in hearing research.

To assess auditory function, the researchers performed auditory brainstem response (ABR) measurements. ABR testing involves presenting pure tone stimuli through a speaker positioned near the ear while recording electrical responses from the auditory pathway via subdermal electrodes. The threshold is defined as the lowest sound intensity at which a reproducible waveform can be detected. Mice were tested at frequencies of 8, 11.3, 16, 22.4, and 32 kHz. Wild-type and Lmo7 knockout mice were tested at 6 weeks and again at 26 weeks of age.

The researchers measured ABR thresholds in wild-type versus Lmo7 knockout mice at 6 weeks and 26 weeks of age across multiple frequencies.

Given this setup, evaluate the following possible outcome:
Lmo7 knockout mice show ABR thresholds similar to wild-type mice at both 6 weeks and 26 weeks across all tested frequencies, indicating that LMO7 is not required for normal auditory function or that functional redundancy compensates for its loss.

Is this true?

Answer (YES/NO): NO